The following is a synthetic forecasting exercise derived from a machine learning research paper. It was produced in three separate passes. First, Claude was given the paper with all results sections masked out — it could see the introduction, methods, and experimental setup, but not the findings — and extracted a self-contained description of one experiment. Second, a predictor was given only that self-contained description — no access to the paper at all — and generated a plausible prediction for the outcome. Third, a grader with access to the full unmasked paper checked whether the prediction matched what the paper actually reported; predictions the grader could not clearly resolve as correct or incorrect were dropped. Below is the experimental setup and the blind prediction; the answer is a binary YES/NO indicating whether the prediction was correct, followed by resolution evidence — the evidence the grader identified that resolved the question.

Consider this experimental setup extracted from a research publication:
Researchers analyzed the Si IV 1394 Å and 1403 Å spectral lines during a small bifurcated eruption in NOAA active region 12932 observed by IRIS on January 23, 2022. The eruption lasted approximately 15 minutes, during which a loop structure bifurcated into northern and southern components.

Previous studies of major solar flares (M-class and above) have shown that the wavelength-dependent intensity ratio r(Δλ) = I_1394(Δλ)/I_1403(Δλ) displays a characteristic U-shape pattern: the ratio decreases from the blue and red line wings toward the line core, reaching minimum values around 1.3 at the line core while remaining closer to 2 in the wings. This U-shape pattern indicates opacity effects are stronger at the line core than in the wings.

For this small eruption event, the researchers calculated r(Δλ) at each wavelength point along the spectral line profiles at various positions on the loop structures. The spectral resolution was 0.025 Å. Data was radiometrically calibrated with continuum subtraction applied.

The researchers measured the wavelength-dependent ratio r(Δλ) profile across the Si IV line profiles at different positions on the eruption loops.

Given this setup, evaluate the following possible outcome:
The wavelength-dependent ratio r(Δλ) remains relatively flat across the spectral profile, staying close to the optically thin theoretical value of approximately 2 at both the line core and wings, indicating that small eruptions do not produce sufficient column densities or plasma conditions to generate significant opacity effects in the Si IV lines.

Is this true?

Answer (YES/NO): NO